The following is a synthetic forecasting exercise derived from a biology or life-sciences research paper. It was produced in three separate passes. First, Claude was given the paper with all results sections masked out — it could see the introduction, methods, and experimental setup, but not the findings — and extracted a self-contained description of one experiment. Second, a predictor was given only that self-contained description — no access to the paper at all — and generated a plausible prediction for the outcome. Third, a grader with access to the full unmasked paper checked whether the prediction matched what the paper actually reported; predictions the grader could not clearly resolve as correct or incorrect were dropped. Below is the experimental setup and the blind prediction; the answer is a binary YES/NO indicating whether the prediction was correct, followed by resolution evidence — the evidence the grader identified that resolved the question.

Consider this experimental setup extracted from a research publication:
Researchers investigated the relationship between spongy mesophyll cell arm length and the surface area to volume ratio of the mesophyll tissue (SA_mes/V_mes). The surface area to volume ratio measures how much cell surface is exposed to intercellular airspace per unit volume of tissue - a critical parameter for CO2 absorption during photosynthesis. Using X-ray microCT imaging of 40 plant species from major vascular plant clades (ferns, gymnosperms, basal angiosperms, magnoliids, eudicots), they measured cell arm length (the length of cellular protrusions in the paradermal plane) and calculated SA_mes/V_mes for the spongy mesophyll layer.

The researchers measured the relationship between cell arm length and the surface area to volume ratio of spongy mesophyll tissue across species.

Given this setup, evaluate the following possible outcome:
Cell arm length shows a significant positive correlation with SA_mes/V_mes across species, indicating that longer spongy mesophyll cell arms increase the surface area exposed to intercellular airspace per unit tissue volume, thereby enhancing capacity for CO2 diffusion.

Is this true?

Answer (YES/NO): NO